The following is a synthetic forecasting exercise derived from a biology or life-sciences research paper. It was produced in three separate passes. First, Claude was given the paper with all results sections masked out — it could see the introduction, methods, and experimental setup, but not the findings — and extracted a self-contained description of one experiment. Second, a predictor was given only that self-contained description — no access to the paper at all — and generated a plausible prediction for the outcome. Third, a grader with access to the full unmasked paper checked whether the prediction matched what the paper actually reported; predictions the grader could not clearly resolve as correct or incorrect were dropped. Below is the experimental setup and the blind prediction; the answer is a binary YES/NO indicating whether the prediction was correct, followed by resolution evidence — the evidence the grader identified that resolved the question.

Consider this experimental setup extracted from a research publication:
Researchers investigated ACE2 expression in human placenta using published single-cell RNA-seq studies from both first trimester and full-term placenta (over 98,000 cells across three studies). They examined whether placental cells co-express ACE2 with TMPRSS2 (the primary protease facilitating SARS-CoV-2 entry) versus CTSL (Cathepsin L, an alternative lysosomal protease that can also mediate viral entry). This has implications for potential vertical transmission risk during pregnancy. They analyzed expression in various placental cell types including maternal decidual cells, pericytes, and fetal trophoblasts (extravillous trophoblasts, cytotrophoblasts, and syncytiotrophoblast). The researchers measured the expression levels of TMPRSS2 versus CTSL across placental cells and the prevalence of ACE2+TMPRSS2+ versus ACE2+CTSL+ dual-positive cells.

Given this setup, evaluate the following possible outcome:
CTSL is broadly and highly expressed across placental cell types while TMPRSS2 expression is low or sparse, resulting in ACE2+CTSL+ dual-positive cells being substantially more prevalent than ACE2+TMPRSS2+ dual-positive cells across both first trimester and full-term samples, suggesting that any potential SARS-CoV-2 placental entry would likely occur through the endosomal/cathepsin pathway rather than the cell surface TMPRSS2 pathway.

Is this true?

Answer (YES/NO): YES